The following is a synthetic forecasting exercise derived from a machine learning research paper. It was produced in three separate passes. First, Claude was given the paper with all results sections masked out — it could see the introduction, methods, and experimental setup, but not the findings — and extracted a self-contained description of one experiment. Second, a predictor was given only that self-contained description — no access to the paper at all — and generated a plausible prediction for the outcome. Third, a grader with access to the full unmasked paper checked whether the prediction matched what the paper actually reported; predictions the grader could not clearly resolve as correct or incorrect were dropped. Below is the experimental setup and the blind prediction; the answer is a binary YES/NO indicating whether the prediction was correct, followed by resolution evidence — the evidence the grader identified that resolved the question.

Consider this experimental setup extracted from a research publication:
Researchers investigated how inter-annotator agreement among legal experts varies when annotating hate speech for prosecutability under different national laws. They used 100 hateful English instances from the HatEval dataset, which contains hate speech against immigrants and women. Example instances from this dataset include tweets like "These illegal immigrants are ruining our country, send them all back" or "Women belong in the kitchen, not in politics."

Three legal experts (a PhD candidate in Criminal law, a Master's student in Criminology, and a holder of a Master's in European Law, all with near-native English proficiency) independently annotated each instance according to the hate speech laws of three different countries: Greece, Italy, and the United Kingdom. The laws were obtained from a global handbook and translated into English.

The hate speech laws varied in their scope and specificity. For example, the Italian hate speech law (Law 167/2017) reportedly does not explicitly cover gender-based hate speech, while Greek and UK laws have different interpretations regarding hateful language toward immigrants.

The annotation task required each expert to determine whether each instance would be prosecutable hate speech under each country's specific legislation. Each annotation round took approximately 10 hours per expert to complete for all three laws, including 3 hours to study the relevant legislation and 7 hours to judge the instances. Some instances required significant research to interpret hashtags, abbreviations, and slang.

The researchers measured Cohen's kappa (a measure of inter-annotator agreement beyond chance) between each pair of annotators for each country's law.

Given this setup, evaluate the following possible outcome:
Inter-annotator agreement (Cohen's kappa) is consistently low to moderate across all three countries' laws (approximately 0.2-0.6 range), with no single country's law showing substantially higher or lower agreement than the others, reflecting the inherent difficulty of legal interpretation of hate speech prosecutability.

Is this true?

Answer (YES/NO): NO